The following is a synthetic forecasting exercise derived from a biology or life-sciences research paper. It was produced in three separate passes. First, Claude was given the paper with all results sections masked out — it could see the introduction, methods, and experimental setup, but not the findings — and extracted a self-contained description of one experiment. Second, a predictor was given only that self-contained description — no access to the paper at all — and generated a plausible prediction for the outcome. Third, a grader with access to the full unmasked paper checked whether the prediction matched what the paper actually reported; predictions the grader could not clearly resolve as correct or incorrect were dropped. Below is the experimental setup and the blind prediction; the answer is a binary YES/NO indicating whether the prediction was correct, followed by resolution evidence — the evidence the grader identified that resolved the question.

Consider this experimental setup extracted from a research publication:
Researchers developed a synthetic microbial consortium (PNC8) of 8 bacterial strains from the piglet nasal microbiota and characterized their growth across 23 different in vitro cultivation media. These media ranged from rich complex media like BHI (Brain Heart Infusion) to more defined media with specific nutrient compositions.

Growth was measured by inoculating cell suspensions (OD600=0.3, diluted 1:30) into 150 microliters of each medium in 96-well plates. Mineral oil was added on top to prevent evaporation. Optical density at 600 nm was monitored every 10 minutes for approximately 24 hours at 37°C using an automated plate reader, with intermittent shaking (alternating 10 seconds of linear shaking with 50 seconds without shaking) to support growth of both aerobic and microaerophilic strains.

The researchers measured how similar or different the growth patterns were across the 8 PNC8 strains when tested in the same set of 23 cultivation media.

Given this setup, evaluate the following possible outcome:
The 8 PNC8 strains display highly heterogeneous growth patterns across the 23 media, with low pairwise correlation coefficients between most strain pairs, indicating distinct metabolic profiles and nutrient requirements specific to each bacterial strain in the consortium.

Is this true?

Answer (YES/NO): YES